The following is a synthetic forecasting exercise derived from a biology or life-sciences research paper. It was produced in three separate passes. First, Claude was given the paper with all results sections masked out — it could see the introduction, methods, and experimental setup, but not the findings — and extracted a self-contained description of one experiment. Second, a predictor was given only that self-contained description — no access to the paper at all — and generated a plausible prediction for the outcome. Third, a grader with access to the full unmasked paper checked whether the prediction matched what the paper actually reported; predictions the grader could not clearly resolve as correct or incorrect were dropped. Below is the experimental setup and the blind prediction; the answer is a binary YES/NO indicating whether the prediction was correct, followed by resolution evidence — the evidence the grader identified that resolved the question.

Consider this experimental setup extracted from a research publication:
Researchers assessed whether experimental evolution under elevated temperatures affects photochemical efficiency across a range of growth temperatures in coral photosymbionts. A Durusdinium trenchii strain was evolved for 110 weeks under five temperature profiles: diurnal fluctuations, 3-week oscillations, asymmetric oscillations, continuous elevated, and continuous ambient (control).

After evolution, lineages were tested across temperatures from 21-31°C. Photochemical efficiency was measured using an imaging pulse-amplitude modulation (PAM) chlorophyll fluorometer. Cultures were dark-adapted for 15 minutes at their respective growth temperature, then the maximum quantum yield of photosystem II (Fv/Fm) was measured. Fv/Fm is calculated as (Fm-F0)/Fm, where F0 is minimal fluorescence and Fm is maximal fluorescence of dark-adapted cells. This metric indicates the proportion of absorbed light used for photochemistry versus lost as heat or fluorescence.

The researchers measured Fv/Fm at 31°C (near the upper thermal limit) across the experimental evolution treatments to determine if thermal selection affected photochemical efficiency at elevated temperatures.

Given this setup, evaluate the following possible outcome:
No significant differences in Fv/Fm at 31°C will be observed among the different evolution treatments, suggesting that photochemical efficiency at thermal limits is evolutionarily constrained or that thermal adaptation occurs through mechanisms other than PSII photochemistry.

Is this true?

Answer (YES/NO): NO